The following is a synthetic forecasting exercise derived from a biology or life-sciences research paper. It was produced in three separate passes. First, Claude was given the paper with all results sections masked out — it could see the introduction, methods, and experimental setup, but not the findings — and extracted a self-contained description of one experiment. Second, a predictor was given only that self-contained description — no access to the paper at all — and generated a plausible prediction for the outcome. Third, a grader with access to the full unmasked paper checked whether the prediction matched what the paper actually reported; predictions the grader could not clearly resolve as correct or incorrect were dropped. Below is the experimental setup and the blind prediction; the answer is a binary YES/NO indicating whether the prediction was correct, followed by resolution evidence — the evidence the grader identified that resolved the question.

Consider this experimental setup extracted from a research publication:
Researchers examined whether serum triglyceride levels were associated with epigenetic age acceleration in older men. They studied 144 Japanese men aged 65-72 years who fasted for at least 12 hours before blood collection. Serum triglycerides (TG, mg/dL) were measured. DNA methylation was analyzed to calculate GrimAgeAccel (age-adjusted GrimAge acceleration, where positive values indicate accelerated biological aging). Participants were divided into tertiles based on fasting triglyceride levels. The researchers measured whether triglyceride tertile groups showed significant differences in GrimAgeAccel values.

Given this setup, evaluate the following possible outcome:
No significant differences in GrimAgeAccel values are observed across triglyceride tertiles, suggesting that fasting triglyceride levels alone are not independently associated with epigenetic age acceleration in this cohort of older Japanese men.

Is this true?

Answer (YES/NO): NO